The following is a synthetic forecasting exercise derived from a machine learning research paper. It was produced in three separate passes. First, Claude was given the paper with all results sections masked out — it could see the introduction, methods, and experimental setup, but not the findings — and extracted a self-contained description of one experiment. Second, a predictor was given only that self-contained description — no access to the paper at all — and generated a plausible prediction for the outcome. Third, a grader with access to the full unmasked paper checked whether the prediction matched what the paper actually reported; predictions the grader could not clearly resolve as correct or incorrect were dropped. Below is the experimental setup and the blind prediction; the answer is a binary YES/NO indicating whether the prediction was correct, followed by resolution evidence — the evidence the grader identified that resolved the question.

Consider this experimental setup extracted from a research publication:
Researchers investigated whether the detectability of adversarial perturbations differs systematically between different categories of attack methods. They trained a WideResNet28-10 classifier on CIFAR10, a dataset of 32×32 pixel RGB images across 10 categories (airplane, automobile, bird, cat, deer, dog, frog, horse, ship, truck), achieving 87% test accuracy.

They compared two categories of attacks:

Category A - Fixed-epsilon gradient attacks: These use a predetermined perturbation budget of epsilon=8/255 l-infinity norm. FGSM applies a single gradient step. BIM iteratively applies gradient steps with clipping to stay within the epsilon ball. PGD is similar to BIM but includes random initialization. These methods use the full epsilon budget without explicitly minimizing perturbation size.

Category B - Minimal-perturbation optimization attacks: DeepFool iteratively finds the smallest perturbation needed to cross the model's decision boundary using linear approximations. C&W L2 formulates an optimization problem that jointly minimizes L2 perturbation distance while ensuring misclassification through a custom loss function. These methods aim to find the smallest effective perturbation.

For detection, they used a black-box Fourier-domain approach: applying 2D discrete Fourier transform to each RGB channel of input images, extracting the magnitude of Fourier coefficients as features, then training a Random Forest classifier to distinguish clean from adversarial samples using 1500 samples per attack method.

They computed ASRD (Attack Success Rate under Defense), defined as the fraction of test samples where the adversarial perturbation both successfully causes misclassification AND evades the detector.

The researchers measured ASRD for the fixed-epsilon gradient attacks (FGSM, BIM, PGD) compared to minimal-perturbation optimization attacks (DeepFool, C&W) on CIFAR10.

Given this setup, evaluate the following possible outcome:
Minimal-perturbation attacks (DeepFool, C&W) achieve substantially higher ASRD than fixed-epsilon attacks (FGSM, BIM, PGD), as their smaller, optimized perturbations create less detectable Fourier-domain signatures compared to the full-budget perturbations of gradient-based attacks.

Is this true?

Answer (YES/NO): YES